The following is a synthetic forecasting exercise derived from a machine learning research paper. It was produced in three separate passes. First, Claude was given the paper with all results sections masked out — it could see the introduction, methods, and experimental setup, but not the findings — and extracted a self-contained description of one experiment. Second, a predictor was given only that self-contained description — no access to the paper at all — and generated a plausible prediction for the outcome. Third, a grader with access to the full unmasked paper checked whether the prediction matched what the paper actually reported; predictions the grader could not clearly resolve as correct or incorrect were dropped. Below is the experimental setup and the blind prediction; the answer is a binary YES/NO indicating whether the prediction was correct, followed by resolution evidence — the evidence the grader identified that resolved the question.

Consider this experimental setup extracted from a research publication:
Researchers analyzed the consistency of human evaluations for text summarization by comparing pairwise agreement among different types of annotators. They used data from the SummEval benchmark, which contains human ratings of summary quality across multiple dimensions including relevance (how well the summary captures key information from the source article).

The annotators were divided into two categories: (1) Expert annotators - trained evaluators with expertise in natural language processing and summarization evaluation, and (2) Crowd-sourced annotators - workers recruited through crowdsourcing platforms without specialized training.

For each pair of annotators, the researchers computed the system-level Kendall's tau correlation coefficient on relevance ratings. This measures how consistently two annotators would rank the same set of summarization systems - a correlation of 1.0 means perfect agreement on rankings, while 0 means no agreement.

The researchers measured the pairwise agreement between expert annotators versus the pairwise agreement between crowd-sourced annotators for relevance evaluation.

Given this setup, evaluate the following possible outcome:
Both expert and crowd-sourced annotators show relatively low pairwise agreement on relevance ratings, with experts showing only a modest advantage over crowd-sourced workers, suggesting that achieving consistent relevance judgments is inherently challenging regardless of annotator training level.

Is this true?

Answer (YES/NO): NO